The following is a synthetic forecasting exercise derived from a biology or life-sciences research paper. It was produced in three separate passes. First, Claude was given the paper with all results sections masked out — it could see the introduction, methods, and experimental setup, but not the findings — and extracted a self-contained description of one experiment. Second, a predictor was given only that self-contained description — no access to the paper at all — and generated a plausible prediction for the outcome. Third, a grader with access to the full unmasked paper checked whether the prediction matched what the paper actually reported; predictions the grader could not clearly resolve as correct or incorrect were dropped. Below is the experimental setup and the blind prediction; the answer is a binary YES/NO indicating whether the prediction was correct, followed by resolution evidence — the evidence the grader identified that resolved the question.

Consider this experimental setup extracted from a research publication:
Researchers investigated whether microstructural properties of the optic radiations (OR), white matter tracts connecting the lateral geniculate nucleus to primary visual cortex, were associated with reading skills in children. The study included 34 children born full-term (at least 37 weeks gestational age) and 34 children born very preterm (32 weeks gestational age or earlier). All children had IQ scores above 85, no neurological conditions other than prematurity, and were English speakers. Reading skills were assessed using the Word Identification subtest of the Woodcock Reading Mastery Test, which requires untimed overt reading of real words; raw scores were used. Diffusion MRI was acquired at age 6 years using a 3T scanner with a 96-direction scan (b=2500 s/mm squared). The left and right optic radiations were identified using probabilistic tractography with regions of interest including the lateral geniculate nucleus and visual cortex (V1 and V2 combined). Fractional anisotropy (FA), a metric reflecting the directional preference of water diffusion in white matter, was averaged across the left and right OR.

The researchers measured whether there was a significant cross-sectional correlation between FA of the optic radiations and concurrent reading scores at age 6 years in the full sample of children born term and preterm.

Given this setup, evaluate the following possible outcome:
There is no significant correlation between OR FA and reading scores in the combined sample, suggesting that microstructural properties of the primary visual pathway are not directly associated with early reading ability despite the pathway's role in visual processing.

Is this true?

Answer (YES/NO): NO